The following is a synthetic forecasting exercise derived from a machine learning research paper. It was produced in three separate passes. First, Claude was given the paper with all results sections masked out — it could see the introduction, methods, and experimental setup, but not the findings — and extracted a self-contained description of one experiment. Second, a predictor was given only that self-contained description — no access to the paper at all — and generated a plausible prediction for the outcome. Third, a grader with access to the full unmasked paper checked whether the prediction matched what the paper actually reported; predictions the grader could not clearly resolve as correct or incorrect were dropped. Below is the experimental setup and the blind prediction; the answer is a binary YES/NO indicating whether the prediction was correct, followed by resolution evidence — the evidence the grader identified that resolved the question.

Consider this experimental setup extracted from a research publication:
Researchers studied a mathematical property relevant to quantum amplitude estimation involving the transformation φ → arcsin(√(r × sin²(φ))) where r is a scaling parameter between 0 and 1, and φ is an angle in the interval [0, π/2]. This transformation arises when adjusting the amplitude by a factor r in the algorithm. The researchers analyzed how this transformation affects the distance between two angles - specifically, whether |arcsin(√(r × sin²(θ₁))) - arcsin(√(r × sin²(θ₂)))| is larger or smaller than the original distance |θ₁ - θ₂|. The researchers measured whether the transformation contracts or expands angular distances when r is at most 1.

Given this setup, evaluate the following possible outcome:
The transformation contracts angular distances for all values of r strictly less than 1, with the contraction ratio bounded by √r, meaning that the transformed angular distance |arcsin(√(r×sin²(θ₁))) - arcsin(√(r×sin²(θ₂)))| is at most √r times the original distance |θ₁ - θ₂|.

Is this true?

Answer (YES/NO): NO